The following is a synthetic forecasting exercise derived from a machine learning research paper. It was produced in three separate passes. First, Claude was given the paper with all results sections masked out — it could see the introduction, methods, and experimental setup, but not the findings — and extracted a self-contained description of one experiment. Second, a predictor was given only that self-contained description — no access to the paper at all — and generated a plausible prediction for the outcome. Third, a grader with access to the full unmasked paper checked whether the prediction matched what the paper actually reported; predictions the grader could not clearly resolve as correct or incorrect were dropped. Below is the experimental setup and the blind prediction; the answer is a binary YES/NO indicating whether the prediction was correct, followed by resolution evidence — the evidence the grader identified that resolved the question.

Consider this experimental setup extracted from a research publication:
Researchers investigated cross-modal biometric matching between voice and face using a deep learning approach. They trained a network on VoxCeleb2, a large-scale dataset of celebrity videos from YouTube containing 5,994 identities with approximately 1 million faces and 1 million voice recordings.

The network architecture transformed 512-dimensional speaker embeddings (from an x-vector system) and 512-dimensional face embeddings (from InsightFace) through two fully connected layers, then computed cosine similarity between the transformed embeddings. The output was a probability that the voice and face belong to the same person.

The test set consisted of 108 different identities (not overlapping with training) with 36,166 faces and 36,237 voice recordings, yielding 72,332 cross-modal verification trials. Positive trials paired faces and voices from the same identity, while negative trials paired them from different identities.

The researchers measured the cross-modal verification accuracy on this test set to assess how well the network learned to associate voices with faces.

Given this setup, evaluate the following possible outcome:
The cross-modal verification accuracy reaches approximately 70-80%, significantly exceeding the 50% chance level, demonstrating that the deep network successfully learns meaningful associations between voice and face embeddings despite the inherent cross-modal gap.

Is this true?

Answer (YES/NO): NO